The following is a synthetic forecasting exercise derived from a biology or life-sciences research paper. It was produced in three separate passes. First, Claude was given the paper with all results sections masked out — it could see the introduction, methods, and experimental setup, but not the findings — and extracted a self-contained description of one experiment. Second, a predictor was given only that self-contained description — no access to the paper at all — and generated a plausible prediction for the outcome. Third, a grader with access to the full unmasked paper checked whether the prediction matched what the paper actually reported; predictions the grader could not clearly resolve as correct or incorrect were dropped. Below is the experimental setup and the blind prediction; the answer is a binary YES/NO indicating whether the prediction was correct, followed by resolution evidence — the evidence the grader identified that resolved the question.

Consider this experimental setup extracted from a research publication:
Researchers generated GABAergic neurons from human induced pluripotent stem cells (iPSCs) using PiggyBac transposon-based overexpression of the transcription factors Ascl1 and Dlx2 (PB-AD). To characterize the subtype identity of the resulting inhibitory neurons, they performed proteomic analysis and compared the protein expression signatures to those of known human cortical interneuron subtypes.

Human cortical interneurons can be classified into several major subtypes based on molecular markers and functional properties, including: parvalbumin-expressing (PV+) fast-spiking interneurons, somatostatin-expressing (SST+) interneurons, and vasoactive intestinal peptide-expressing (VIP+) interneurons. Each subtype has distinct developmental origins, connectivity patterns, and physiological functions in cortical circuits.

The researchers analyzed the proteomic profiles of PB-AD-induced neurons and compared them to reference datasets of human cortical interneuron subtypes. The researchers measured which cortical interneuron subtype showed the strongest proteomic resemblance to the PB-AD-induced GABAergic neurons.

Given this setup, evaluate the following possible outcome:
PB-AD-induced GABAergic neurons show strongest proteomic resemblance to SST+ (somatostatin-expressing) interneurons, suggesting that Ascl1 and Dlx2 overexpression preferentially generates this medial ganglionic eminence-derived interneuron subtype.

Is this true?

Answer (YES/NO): NO